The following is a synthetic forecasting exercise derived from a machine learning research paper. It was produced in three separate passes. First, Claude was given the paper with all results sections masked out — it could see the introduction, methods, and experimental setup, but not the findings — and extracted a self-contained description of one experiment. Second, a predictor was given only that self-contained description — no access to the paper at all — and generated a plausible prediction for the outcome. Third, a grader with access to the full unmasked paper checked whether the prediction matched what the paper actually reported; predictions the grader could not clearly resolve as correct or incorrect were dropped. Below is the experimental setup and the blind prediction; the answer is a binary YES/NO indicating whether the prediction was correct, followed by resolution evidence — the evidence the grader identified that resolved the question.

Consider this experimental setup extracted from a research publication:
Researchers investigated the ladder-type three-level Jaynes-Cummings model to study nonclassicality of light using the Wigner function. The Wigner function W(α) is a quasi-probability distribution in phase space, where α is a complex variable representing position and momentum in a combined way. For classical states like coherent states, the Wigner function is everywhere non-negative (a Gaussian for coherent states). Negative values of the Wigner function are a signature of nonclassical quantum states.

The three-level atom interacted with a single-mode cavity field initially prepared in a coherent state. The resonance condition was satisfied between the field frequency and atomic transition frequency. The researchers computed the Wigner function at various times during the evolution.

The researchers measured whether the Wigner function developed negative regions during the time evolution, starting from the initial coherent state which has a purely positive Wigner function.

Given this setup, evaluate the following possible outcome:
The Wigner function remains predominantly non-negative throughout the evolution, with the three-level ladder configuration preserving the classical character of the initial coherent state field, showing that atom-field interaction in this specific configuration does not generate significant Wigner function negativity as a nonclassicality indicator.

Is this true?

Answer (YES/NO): NO